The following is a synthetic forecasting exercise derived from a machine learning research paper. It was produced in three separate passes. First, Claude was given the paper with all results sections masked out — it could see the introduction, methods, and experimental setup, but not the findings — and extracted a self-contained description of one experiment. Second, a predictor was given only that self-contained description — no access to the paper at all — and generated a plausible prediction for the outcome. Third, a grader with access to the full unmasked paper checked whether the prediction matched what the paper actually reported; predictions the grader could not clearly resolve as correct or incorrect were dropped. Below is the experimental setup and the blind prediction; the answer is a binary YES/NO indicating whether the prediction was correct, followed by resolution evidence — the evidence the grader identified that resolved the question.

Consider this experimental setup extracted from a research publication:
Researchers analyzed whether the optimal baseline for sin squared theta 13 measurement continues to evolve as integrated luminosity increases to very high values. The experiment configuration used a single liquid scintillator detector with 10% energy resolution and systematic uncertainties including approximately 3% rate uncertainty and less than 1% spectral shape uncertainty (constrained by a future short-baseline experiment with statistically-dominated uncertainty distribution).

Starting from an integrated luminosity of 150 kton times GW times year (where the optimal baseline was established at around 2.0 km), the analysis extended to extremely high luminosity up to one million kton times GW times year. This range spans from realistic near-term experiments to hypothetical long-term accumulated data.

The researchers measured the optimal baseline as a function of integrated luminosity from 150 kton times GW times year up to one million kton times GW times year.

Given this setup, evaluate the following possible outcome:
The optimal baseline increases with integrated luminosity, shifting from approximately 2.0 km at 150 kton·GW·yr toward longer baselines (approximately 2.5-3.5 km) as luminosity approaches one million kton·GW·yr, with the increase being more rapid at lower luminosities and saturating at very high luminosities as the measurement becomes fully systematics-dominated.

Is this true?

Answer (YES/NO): NO